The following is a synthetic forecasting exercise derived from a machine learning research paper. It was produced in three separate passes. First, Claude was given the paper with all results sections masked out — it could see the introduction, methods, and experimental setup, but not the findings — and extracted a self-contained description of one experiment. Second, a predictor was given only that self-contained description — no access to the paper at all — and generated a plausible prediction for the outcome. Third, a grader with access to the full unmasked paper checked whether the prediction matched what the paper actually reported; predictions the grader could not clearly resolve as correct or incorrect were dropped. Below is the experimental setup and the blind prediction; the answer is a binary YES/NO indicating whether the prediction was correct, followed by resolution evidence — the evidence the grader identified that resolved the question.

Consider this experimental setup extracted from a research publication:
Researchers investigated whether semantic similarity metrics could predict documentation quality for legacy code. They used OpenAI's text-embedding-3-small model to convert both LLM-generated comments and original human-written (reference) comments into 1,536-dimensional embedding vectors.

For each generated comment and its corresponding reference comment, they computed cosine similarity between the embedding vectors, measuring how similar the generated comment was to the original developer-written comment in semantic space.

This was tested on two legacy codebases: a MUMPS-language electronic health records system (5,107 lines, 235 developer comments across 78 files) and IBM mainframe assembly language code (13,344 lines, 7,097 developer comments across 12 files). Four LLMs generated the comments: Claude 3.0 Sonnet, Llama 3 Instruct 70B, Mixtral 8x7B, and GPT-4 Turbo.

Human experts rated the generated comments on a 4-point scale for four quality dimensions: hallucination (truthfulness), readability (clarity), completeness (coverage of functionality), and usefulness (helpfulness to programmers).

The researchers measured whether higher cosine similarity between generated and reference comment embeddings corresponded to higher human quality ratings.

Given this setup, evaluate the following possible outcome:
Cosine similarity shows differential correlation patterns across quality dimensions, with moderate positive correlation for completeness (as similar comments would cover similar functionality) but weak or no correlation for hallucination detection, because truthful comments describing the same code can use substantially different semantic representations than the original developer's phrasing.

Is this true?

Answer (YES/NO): NO